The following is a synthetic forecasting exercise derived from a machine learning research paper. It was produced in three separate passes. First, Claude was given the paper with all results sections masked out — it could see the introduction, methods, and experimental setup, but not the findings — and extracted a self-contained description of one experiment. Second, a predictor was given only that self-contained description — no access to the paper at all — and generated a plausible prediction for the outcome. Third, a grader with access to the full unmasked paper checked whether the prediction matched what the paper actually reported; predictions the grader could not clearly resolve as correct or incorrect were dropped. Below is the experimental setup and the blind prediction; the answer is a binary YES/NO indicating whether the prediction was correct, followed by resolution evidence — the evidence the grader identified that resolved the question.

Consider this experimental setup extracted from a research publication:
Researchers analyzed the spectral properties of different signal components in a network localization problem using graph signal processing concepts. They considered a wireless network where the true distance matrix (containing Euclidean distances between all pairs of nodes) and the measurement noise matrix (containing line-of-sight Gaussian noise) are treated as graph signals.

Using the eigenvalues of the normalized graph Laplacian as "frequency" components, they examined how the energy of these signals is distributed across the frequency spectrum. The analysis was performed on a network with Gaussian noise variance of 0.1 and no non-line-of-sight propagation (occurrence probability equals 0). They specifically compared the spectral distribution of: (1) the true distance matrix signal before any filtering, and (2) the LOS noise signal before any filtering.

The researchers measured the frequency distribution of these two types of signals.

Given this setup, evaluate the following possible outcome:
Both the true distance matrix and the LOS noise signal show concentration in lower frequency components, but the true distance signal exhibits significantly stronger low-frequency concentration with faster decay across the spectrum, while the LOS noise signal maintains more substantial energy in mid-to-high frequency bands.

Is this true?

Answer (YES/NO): NO